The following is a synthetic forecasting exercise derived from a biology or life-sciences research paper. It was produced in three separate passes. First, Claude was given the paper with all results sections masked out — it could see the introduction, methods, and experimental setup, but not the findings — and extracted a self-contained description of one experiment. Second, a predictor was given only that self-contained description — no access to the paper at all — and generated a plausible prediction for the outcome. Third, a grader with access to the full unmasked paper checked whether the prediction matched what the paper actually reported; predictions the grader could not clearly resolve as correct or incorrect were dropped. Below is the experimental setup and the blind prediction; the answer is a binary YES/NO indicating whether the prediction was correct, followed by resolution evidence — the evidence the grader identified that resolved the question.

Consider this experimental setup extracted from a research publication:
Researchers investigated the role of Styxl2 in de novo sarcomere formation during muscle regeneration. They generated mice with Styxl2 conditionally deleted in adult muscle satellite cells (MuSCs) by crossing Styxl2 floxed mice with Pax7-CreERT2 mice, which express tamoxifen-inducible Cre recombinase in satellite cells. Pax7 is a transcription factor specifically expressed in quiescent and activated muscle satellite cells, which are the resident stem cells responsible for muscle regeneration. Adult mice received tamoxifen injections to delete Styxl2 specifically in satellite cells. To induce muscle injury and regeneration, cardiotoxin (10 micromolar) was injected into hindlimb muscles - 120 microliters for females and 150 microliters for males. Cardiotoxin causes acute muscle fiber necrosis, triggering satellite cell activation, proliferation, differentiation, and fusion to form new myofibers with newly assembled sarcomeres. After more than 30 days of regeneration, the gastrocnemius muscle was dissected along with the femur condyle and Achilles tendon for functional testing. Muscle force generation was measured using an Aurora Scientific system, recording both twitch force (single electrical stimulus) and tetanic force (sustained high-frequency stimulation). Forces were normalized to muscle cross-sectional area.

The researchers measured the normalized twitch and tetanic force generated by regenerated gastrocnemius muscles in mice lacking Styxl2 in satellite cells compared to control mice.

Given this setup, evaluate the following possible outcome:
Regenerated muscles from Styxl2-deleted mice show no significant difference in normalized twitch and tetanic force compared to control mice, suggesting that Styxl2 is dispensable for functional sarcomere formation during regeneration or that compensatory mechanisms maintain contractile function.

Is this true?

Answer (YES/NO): NO